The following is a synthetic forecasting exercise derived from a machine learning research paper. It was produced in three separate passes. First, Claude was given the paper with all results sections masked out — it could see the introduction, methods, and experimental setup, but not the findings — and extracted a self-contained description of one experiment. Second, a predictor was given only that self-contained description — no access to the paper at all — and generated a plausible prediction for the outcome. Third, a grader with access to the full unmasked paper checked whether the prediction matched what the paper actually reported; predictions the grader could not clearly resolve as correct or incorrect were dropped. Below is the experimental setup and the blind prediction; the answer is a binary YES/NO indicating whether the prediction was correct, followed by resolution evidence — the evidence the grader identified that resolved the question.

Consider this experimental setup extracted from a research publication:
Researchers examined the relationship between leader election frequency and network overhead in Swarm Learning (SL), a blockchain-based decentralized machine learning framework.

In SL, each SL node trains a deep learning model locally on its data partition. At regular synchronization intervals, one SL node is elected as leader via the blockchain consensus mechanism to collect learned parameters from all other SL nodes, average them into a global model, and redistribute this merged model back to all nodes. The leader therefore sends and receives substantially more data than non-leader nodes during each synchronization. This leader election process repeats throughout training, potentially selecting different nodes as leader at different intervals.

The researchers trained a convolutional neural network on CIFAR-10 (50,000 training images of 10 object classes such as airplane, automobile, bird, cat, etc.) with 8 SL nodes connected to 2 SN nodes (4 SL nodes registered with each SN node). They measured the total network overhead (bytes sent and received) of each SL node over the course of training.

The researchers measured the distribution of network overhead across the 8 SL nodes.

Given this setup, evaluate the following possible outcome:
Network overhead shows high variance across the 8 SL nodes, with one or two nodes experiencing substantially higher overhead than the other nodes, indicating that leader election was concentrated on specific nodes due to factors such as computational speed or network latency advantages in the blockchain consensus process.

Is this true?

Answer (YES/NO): YES